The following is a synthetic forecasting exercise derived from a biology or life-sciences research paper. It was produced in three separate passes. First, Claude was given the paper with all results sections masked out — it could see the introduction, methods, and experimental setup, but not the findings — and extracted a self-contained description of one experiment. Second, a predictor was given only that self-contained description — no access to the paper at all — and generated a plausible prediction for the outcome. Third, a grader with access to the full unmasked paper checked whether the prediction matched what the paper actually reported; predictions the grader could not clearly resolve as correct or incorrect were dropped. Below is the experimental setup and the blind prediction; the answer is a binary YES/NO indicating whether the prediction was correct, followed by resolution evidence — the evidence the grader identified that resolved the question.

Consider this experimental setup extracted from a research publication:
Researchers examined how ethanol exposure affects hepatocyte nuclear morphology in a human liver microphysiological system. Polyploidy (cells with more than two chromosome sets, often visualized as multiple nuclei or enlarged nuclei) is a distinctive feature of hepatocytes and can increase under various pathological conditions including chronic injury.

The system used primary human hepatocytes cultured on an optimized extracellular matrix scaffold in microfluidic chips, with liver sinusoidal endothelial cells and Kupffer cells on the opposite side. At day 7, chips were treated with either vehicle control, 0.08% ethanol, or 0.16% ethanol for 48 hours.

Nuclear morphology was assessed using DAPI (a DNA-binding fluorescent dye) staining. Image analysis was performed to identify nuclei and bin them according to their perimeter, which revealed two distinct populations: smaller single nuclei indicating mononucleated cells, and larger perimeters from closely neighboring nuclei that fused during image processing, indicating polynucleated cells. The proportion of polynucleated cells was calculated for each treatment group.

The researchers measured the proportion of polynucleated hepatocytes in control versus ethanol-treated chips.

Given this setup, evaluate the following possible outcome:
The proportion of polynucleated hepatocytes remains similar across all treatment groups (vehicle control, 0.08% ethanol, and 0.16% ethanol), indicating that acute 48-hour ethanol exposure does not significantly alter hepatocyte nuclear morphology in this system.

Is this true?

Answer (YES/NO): NO